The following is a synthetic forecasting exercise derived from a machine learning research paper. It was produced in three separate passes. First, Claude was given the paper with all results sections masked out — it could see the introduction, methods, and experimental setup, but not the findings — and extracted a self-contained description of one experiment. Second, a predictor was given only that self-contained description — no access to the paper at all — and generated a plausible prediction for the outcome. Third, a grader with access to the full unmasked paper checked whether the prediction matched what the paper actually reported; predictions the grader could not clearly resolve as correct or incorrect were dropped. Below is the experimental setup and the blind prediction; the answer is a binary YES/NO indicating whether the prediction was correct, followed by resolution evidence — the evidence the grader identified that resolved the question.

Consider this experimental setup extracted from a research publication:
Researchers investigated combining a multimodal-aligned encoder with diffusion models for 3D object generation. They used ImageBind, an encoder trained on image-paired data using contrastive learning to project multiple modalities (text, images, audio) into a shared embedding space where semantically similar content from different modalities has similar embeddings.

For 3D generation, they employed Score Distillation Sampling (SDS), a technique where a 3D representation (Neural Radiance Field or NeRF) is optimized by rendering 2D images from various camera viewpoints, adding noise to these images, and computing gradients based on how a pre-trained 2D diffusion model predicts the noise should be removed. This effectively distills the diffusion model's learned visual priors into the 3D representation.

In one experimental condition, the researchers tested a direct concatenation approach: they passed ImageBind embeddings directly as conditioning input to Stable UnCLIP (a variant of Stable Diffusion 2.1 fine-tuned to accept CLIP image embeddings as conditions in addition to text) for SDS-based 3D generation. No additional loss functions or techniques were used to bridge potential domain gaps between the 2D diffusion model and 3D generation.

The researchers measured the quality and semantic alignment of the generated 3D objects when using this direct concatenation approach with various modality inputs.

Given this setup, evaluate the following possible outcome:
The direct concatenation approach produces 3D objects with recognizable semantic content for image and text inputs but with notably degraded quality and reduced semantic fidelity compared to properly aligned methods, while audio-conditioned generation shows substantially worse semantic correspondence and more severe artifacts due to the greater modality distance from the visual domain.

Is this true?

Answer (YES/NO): NO